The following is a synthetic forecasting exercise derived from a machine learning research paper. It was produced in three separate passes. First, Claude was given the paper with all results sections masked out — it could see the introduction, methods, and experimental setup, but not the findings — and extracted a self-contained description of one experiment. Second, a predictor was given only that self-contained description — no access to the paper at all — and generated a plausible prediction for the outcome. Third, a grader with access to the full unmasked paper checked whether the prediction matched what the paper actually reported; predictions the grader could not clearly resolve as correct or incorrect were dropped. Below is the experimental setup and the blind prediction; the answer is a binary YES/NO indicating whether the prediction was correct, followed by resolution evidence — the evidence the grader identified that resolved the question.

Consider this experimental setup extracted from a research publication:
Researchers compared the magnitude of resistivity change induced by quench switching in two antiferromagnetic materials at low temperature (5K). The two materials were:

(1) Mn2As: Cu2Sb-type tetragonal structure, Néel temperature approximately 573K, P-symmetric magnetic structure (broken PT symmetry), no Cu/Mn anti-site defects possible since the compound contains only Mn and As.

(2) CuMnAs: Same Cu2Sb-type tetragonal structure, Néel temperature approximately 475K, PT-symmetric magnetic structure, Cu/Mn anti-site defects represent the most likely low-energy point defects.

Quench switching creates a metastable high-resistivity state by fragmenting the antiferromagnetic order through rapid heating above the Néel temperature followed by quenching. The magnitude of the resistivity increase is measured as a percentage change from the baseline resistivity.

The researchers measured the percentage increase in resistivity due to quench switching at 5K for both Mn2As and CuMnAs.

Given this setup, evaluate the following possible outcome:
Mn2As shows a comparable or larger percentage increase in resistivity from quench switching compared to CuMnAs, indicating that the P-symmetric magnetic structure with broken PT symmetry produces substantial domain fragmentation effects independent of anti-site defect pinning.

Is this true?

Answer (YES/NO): YES